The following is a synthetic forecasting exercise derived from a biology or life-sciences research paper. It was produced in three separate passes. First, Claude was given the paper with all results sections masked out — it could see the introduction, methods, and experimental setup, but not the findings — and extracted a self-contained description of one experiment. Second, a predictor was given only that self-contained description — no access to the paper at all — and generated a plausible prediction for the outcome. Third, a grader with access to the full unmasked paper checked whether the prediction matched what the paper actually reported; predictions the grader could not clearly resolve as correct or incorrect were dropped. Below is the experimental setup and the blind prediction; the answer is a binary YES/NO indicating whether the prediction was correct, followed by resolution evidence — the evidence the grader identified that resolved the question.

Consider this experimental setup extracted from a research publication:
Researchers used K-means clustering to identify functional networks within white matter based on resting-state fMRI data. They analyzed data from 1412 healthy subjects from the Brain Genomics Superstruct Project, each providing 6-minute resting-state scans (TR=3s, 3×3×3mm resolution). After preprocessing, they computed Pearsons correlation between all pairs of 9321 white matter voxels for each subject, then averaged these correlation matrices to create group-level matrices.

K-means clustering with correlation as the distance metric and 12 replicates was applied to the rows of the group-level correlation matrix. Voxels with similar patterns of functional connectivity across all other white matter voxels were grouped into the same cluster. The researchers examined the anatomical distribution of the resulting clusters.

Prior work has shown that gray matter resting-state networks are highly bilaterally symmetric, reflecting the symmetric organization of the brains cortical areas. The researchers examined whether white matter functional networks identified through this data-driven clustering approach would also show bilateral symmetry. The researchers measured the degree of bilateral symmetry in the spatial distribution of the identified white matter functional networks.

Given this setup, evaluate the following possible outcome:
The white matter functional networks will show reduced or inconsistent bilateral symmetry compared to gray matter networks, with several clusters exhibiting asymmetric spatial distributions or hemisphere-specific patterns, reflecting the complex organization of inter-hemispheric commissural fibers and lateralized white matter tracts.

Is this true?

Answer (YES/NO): NO